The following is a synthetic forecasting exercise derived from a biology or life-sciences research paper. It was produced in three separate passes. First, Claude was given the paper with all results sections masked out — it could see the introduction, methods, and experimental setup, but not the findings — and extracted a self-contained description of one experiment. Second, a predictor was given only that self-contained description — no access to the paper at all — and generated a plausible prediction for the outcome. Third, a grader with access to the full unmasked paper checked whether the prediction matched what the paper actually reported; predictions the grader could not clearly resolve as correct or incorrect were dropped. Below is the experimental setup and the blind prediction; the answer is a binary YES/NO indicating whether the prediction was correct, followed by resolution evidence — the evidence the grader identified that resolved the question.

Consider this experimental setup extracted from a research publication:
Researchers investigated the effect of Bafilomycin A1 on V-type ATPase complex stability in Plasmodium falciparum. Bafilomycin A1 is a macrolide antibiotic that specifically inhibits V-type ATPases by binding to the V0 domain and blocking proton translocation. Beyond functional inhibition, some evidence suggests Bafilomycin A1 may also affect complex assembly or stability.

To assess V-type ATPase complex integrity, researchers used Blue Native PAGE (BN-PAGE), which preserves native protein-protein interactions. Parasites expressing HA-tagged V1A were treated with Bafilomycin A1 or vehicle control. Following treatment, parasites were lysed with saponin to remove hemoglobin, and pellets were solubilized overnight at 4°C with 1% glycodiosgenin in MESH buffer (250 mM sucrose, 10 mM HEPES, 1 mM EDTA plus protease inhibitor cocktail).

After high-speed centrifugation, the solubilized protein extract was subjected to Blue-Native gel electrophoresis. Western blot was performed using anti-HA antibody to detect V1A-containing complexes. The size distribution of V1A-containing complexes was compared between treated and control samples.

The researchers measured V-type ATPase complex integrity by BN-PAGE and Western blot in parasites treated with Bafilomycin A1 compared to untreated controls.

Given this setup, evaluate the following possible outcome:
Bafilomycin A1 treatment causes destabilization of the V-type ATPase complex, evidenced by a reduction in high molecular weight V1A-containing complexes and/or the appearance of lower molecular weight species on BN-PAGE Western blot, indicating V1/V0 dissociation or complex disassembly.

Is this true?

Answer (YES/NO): YES